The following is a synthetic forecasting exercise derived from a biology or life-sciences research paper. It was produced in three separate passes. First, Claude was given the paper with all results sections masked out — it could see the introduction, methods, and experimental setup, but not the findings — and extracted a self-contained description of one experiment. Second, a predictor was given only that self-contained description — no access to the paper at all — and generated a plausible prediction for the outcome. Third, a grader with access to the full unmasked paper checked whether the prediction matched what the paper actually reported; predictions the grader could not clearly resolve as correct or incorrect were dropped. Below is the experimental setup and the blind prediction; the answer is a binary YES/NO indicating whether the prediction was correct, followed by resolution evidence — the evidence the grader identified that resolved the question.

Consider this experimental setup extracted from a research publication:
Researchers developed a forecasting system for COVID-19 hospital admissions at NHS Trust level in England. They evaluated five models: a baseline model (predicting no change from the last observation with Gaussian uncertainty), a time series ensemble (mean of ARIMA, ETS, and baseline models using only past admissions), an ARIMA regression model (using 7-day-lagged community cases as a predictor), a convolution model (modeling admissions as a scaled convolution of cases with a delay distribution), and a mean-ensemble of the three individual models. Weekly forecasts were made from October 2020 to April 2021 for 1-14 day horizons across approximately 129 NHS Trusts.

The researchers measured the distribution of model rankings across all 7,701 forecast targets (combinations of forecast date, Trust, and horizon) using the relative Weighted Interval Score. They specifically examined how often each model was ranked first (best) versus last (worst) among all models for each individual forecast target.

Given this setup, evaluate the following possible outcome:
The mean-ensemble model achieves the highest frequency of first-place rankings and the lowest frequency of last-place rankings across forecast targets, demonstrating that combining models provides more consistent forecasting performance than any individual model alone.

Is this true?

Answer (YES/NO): NO